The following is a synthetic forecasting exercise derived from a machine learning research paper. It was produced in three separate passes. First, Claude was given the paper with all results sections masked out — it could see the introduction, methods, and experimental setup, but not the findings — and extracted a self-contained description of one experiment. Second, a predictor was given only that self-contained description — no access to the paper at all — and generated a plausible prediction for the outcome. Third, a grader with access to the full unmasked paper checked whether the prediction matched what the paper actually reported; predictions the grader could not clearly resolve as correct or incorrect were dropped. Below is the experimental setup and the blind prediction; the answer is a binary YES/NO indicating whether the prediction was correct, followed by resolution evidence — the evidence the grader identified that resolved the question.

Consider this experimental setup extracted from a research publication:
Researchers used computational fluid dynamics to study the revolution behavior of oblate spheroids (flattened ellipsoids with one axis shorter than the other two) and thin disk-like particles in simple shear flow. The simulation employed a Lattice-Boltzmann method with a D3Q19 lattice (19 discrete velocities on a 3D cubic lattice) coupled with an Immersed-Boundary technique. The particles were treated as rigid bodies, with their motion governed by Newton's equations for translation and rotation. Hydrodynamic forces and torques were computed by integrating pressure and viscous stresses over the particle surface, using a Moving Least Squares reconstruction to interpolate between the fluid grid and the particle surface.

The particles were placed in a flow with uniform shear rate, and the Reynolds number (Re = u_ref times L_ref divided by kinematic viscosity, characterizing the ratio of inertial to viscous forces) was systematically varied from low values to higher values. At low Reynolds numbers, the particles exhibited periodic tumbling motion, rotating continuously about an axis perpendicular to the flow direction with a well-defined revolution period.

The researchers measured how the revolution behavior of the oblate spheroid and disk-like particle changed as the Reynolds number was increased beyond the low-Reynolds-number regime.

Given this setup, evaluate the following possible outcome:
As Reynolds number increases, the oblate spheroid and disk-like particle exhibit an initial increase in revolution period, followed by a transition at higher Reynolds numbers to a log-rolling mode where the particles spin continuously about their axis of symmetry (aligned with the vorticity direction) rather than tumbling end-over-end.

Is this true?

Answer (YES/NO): NO